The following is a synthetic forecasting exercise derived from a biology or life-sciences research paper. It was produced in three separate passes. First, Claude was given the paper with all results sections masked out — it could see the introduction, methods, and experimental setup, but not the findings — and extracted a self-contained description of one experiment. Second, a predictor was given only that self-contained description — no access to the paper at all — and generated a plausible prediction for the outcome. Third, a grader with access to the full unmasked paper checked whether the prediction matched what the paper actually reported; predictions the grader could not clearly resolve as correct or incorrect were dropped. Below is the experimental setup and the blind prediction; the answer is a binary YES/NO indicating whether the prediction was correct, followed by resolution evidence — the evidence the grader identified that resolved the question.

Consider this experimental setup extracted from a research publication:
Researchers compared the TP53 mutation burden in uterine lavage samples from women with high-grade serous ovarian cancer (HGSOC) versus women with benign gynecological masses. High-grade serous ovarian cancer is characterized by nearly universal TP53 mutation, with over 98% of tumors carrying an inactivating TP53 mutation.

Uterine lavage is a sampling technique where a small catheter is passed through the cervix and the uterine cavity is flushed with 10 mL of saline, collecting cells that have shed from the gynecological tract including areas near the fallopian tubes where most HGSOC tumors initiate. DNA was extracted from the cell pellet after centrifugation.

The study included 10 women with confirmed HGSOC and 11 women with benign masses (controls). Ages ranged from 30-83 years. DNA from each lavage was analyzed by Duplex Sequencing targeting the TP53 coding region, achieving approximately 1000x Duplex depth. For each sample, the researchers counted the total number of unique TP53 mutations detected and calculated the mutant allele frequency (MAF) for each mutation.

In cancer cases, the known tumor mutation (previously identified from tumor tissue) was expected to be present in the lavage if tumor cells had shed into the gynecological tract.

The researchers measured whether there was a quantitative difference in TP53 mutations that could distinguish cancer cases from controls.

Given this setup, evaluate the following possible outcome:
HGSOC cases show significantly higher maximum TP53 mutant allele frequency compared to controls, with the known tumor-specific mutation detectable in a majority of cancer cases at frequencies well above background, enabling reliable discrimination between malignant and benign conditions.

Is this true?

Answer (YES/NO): YES